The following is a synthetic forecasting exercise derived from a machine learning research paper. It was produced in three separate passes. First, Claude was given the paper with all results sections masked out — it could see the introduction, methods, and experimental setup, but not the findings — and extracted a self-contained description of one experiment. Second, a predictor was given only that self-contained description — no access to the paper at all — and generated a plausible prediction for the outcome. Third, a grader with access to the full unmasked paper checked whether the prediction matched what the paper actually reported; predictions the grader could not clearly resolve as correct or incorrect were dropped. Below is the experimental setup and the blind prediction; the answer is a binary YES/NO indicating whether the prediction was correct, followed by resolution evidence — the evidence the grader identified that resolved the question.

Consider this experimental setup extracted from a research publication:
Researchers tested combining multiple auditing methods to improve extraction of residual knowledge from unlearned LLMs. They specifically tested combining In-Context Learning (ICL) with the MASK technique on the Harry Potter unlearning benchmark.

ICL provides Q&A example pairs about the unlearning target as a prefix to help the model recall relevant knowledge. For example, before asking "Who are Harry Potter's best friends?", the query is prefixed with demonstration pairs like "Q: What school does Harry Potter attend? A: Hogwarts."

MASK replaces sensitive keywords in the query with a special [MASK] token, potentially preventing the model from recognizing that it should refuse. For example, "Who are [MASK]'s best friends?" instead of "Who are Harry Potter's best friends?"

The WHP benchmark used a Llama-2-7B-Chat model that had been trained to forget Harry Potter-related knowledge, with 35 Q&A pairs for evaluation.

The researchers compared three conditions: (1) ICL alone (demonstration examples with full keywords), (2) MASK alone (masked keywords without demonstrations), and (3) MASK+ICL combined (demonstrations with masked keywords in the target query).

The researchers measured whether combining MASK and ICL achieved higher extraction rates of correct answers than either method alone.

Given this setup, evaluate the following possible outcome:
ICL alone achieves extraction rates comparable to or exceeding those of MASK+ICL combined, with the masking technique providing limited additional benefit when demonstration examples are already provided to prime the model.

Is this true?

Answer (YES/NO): YES